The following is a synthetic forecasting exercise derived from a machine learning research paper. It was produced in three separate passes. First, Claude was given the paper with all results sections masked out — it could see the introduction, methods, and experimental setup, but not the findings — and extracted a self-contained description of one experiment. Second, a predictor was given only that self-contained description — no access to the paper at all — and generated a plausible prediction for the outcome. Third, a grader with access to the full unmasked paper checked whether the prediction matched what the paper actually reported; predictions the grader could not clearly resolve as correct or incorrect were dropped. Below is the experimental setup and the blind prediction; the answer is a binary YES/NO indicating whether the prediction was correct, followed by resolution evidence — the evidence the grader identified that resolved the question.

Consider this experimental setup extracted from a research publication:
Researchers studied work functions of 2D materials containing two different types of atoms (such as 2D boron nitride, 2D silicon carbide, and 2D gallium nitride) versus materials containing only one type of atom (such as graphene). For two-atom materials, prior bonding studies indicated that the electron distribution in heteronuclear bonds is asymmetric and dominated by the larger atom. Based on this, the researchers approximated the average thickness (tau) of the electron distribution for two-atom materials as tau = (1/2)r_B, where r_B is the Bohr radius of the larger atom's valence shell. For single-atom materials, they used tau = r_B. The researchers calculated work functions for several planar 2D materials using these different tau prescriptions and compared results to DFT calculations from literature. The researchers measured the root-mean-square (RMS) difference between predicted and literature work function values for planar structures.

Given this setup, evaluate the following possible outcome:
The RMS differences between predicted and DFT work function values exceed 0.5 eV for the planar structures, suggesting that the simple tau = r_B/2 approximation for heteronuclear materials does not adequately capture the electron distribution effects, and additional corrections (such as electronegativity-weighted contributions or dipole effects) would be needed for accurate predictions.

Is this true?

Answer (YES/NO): NO